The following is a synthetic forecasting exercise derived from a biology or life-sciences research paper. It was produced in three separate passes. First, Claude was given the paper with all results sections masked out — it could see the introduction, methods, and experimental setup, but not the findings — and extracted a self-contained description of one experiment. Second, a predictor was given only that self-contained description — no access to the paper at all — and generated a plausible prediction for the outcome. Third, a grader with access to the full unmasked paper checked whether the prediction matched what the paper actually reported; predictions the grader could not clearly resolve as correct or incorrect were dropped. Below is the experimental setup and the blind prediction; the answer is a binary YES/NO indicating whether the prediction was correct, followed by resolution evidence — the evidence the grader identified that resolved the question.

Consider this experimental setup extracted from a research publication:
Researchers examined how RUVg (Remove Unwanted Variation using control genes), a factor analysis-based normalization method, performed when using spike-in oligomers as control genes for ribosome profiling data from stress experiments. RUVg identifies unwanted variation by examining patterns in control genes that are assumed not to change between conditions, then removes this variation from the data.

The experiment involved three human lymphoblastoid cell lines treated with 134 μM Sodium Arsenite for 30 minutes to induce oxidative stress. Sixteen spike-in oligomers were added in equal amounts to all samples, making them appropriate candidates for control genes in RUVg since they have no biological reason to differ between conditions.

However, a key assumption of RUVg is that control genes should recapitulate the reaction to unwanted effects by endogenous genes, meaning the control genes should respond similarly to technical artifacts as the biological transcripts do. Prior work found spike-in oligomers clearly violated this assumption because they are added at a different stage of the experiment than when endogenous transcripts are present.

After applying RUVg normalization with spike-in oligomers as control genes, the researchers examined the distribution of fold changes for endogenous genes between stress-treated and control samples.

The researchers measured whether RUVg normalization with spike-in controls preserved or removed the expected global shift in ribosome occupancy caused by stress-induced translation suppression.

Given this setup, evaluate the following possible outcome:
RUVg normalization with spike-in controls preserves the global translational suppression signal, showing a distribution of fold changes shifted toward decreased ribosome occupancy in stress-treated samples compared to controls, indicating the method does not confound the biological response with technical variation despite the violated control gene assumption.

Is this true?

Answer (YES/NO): YES